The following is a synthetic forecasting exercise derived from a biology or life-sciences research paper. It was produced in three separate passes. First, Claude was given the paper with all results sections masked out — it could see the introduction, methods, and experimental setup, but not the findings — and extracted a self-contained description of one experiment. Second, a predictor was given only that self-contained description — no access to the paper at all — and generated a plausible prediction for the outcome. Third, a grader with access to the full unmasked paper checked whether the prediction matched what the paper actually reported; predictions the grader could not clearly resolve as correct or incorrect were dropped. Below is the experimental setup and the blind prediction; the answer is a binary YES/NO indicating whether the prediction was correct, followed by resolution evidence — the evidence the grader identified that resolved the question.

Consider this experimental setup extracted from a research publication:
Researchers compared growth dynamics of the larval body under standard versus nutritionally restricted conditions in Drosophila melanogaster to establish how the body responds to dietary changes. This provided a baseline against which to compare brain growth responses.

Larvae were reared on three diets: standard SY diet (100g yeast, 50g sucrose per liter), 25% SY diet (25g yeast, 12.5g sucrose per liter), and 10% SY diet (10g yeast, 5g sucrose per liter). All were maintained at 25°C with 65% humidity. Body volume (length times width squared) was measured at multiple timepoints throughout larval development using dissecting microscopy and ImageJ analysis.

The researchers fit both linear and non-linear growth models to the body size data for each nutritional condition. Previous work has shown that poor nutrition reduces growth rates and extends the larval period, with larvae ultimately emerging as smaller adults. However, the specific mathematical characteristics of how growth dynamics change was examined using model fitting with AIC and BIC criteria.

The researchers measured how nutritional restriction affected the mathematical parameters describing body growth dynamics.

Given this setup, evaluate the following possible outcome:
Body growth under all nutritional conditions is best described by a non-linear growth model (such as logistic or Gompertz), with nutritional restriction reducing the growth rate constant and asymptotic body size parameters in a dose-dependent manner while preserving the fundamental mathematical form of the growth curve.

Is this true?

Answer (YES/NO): NO